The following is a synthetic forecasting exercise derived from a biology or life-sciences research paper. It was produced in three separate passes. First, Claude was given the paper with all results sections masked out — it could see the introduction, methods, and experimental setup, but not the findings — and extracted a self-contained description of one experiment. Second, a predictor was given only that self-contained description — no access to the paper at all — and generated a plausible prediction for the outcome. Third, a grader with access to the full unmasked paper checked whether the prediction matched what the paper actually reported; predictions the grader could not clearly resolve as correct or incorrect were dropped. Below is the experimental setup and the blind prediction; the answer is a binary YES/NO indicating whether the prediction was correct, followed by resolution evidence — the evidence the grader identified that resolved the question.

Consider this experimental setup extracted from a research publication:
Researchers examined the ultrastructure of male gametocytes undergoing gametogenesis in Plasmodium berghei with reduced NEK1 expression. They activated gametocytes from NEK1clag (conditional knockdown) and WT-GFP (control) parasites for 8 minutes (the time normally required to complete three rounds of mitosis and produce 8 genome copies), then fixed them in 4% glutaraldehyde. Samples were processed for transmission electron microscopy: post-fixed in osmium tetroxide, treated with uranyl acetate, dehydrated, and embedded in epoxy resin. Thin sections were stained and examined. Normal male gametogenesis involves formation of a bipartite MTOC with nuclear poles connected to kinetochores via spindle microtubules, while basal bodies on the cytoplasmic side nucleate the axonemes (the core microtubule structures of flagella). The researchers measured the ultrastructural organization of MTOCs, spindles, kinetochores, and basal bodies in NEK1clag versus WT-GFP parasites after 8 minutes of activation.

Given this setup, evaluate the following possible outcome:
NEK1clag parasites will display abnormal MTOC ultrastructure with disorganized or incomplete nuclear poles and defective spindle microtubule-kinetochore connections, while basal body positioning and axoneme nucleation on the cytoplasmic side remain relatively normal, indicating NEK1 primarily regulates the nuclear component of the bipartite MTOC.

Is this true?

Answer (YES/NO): YES